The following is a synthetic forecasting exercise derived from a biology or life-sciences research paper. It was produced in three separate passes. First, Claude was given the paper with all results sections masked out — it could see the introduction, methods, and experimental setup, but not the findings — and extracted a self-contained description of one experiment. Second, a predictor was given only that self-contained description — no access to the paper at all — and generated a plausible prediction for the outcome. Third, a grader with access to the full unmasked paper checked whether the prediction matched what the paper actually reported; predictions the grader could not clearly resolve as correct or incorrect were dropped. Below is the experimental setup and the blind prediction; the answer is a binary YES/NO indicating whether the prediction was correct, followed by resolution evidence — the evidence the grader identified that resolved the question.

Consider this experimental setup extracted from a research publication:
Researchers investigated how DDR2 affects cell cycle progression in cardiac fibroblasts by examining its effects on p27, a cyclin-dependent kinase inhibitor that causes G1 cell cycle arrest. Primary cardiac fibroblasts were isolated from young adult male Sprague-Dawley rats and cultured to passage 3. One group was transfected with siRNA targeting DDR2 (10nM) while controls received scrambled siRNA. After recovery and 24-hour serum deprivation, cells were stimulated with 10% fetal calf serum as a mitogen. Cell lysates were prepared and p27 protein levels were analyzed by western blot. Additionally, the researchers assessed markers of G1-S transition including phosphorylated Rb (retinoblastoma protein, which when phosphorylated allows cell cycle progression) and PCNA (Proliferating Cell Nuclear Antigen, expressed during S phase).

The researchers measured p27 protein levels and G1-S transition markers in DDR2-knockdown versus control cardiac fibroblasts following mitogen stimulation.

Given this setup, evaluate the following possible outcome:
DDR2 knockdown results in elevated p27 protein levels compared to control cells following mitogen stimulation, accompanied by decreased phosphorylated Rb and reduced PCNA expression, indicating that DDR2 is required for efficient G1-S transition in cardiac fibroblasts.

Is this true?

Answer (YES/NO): YES